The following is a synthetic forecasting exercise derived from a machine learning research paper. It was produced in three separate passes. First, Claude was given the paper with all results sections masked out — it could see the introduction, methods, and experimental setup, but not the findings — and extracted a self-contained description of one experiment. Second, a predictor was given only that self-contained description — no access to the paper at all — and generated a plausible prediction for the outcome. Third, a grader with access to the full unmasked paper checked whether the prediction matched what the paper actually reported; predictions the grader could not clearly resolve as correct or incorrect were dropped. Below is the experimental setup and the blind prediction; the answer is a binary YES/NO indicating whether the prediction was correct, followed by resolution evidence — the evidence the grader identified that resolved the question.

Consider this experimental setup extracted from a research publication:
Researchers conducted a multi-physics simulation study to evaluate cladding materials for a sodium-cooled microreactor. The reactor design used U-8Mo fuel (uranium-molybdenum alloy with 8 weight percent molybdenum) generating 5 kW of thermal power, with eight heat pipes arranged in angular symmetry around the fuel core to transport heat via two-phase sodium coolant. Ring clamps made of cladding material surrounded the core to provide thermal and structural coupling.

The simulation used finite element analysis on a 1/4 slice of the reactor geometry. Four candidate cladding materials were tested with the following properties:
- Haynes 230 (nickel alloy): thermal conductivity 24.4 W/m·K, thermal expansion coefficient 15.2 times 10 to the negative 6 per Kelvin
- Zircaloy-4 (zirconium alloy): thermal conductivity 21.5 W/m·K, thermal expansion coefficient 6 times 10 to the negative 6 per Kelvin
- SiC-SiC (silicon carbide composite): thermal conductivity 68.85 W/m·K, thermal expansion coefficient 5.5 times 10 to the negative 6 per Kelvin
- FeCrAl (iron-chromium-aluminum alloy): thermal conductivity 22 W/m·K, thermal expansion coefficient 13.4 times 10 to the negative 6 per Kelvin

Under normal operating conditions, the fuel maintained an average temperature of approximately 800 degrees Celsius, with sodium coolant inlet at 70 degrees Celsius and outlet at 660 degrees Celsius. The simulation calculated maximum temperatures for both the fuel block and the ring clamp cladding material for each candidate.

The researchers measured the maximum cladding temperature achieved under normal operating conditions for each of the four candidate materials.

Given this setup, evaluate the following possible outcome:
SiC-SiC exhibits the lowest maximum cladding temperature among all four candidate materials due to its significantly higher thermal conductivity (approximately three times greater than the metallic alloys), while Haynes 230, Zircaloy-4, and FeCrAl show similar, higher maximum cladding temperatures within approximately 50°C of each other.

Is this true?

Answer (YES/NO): YES